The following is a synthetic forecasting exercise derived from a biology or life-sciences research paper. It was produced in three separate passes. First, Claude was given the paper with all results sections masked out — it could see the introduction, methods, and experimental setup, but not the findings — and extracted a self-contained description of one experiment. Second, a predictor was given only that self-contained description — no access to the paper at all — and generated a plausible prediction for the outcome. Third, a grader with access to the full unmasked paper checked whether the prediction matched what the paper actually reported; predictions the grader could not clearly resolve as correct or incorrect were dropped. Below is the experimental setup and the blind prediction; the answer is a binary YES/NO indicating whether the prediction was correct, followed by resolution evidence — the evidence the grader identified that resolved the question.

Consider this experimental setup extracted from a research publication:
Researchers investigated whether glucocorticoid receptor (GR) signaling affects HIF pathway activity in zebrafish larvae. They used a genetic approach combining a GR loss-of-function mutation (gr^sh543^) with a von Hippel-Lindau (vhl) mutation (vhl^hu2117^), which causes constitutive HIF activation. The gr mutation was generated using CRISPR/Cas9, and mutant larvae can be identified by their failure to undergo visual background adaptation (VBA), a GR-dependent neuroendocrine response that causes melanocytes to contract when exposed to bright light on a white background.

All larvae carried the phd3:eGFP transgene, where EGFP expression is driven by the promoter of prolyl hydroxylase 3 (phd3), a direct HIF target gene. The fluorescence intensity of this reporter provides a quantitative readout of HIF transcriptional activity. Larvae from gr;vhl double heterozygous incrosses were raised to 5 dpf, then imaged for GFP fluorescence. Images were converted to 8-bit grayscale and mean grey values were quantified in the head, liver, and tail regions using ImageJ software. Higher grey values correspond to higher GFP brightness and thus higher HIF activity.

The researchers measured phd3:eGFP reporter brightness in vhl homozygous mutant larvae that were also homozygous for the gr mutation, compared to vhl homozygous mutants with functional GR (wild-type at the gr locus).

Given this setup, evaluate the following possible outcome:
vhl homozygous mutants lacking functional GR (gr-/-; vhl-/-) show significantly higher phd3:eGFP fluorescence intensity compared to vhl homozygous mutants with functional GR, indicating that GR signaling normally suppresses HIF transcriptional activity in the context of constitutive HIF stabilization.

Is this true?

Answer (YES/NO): NO